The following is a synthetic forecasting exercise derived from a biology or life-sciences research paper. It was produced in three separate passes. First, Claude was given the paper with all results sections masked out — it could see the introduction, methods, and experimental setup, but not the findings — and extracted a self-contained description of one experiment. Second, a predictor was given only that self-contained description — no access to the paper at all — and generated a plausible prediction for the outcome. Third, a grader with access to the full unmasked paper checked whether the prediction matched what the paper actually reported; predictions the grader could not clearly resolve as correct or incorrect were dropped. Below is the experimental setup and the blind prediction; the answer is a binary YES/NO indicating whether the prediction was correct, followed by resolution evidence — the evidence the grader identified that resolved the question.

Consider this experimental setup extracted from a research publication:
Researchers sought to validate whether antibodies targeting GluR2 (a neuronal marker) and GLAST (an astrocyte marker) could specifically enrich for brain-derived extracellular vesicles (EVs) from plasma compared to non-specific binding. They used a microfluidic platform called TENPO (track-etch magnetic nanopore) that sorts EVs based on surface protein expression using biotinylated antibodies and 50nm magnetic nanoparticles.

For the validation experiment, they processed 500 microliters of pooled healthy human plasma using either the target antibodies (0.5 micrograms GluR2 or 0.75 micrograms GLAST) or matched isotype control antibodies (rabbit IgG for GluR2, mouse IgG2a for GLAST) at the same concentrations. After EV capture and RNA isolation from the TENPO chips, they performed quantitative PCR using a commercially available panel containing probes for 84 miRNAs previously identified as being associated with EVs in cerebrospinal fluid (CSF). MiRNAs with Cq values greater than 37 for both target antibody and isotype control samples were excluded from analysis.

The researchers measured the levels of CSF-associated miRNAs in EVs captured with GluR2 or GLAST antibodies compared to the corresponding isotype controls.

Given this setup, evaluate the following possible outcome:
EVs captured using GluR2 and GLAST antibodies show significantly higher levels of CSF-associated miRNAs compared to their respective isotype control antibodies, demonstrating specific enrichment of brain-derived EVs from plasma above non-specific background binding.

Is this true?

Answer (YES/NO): YES